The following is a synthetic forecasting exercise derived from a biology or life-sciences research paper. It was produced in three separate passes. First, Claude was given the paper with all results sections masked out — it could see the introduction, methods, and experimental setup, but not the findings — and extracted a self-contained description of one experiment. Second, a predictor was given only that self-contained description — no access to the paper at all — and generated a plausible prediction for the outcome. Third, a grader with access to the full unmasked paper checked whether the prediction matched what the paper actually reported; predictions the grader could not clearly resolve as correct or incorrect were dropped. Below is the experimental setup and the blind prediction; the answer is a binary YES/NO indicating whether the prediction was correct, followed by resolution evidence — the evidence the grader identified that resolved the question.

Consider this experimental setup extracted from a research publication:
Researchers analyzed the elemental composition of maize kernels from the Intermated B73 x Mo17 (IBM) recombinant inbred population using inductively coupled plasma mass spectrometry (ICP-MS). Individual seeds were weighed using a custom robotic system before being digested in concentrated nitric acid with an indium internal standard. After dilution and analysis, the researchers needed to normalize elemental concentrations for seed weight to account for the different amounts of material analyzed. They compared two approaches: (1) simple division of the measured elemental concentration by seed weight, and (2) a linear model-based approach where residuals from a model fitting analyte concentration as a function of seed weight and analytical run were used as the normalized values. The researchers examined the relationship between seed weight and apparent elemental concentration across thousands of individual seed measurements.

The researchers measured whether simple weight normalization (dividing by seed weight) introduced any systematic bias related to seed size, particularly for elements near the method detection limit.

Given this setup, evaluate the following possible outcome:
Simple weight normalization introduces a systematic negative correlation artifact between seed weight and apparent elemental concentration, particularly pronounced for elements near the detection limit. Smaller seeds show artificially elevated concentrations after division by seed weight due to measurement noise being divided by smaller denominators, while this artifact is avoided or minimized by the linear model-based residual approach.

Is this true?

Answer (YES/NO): YES